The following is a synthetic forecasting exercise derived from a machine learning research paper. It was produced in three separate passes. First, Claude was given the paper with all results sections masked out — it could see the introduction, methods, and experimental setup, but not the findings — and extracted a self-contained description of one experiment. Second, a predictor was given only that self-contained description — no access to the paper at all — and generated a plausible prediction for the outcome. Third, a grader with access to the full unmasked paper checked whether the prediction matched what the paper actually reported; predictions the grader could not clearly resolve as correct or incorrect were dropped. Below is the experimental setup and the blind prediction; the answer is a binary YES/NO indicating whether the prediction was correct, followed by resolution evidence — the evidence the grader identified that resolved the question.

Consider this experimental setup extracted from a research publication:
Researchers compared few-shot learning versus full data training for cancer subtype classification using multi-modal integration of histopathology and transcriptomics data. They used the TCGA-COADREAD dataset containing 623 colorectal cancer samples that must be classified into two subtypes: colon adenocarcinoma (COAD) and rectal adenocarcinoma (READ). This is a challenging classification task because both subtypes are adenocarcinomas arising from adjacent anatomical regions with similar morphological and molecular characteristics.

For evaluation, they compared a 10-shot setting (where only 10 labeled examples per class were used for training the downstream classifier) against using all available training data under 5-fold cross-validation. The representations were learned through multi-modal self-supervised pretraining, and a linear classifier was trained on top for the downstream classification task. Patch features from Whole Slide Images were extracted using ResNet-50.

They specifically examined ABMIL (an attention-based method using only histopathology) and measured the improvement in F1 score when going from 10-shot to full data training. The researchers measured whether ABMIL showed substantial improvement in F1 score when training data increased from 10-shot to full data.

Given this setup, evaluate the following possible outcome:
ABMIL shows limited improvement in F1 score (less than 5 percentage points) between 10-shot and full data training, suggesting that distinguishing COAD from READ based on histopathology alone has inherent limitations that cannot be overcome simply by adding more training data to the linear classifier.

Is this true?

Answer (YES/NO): NO